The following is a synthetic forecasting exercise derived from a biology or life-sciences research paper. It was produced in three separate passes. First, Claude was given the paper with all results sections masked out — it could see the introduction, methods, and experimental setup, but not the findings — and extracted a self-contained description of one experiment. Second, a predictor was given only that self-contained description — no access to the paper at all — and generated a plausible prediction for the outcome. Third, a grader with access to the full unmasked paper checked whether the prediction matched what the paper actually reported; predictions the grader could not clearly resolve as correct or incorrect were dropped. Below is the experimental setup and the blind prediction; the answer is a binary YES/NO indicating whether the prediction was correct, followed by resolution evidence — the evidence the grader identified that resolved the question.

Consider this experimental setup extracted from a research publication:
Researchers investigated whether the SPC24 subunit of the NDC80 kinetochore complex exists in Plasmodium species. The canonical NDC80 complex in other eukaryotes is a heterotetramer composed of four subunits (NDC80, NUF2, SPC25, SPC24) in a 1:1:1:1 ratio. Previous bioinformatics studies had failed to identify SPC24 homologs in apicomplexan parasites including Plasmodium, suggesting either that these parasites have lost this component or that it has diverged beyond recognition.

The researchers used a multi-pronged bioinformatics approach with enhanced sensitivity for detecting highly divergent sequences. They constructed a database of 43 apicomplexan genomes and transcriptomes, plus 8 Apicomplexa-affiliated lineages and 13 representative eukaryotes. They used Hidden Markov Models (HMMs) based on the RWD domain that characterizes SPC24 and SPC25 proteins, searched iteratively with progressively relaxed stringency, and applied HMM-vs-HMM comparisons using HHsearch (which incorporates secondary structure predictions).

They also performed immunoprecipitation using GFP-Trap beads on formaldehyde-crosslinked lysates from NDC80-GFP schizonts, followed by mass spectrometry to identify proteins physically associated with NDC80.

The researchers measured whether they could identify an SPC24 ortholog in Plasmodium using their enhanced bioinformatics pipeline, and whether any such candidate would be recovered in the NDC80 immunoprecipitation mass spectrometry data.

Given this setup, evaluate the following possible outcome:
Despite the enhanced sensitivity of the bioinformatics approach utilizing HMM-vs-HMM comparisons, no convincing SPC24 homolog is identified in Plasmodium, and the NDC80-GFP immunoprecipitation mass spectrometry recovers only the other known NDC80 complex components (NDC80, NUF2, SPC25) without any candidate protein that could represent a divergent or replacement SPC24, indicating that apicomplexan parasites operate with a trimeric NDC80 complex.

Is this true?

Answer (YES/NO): NO